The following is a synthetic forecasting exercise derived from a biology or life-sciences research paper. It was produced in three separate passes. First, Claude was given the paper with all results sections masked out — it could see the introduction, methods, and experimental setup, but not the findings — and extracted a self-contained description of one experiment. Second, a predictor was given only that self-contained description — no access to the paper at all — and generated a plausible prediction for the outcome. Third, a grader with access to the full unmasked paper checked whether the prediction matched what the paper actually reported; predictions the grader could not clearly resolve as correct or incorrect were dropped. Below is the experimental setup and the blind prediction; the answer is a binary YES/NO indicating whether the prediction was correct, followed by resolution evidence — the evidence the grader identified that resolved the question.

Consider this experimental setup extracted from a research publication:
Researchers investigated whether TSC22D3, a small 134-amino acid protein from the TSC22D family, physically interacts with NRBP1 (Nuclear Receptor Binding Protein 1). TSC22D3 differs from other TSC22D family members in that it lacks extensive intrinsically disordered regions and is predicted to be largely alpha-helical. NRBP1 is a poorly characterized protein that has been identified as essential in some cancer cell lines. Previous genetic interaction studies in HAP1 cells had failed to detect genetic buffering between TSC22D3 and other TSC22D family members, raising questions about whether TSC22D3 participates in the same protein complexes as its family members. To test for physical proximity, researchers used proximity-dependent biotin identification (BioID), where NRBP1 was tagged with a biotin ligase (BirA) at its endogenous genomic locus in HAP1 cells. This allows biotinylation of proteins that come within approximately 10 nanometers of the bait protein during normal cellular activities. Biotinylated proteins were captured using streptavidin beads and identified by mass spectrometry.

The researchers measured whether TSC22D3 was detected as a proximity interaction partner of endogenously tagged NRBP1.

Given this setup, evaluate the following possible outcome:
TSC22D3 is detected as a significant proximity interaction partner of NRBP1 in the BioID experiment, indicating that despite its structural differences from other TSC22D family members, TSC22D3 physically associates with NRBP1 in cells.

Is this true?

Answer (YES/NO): YES